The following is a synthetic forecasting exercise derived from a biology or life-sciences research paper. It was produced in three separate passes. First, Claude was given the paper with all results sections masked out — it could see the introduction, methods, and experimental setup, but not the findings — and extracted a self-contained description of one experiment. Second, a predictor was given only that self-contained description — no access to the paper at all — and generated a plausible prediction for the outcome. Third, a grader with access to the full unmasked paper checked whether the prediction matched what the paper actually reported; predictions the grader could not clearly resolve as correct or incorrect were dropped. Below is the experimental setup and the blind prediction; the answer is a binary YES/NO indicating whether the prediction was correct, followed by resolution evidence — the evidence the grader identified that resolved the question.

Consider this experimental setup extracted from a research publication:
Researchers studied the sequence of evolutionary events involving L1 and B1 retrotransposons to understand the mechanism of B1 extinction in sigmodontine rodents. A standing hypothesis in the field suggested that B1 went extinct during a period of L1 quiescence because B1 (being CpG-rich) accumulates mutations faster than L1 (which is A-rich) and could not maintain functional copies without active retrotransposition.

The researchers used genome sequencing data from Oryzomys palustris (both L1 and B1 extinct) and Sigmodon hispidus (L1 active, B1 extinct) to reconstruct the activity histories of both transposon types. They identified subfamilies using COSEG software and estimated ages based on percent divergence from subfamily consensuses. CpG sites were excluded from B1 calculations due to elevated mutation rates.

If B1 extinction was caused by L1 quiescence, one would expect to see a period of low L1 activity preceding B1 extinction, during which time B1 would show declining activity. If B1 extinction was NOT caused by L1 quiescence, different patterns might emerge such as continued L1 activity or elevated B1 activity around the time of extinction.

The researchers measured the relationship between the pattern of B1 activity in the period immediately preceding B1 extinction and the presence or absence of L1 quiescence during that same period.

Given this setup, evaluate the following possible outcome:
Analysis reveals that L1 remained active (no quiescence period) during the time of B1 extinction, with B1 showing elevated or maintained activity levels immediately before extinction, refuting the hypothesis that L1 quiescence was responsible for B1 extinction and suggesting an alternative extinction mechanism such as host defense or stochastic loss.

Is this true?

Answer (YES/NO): YES